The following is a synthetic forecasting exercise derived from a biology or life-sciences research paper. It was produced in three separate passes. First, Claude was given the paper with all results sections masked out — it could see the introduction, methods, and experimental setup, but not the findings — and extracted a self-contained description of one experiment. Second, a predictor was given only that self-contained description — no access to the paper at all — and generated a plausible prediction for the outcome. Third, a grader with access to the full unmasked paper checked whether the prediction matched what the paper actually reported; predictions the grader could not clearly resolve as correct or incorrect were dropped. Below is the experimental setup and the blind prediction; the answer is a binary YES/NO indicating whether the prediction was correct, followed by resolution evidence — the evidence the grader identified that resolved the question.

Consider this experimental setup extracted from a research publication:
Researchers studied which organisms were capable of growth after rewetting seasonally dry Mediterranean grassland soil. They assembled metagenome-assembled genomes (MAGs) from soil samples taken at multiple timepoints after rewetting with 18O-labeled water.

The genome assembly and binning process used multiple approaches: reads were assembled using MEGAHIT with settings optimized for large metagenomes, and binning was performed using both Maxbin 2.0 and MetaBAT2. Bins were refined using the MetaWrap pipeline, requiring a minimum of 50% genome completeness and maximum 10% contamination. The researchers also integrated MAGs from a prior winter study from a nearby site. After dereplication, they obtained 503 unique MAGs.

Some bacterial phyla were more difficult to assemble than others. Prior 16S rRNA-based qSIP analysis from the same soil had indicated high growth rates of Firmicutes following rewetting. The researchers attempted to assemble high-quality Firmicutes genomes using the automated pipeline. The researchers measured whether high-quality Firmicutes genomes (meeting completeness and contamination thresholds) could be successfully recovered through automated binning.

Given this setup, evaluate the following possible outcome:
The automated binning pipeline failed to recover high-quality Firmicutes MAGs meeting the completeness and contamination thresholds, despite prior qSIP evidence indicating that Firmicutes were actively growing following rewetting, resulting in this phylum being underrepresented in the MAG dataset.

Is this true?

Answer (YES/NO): YES